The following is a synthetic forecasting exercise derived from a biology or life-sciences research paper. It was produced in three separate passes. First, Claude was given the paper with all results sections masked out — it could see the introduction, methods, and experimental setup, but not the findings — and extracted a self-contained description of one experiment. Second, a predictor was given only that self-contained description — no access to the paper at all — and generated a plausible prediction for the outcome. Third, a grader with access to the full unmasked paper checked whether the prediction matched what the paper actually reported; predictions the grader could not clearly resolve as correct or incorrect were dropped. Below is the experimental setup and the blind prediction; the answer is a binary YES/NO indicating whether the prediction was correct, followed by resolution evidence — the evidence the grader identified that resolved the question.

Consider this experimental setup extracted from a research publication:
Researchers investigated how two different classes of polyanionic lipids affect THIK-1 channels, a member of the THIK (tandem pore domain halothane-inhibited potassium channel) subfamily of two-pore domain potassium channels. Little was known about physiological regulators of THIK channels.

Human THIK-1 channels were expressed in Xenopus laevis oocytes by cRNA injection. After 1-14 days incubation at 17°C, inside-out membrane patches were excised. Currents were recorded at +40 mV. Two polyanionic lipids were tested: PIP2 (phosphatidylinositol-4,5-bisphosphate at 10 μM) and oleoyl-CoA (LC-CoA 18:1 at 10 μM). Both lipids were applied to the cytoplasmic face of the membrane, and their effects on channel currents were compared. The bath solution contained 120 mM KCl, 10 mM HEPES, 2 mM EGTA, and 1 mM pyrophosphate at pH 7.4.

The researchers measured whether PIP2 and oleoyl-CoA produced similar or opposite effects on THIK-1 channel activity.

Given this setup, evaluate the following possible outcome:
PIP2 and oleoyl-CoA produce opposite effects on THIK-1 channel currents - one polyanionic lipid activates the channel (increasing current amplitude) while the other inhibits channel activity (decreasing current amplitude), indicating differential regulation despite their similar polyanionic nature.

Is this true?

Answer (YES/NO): NO